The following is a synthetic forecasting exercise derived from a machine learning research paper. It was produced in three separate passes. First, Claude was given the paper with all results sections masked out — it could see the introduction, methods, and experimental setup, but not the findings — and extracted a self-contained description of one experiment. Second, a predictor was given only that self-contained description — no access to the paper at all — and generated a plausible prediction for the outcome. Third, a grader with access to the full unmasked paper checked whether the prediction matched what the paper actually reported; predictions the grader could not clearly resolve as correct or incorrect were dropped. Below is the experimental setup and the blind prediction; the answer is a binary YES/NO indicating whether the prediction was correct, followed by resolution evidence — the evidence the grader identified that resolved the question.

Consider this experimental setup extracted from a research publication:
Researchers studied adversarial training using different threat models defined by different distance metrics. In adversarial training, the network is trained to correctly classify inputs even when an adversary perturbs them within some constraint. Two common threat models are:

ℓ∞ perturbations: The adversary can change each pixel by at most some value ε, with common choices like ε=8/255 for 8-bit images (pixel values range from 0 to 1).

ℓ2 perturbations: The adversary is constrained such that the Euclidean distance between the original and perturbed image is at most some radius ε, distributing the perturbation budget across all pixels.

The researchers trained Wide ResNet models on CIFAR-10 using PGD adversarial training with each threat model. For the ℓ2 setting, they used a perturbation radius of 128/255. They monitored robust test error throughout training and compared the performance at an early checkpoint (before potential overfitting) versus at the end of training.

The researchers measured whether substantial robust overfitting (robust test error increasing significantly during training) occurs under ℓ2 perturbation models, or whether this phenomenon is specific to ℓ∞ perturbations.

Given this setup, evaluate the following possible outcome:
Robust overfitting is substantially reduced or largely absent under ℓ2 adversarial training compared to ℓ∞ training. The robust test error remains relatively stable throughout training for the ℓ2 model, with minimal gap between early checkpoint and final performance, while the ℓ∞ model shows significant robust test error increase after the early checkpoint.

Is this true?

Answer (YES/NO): NO